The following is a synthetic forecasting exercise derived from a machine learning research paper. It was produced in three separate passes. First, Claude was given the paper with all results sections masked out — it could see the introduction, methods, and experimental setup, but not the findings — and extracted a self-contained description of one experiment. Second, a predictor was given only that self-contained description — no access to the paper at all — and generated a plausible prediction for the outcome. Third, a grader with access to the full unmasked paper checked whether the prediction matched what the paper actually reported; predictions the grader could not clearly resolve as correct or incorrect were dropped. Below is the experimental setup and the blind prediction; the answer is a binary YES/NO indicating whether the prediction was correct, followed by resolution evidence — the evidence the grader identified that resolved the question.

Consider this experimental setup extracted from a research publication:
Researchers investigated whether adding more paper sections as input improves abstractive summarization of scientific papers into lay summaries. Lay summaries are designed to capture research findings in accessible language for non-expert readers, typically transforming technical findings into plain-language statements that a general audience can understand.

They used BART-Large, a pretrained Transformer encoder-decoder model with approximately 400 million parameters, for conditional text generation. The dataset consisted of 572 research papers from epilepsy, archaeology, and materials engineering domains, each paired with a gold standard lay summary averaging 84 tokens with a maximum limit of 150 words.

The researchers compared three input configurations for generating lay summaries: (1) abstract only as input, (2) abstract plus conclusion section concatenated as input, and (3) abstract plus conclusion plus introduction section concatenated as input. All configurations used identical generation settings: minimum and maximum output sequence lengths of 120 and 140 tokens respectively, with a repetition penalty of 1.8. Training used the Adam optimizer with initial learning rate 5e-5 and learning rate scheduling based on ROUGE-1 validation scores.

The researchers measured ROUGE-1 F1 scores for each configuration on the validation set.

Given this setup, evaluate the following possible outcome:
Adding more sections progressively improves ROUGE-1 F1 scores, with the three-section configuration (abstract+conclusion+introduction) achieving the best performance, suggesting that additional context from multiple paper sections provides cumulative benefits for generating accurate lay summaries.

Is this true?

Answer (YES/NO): NO